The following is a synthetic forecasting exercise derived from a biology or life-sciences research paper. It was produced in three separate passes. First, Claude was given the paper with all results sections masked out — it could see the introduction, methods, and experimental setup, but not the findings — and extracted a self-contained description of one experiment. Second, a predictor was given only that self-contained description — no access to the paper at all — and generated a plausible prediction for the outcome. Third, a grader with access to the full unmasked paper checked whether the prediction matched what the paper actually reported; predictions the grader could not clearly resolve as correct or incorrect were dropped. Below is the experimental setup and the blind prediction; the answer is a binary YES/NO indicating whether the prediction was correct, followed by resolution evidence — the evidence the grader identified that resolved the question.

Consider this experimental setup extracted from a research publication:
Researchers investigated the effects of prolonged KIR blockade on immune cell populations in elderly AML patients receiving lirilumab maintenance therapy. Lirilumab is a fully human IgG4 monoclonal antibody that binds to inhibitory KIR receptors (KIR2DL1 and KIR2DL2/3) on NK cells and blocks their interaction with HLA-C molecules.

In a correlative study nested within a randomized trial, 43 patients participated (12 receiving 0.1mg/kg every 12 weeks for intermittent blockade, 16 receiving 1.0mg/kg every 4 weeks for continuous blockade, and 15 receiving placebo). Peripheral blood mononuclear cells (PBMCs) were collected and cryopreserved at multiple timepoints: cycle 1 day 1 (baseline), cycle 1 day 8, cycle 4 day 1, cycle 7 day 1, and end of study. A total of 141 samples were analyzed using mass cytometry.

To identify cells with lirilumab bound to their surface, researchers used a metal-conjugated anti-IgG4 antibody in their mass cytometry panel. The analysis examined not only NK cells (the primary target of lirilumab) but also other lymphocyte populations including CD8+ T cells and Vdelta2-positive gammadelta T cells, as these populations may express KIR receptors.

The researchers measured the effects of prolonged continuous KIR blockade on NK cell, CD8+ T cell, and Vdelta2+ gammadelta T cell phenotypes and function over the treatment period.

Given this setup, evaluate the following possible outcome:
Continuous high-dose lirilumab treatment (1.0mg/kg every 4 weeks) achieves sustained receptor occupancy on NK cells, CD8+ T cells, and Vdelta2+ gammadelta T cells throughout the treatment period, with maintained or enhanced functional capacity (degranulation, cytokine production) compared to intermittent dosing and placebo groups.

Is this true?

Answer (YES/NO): NO